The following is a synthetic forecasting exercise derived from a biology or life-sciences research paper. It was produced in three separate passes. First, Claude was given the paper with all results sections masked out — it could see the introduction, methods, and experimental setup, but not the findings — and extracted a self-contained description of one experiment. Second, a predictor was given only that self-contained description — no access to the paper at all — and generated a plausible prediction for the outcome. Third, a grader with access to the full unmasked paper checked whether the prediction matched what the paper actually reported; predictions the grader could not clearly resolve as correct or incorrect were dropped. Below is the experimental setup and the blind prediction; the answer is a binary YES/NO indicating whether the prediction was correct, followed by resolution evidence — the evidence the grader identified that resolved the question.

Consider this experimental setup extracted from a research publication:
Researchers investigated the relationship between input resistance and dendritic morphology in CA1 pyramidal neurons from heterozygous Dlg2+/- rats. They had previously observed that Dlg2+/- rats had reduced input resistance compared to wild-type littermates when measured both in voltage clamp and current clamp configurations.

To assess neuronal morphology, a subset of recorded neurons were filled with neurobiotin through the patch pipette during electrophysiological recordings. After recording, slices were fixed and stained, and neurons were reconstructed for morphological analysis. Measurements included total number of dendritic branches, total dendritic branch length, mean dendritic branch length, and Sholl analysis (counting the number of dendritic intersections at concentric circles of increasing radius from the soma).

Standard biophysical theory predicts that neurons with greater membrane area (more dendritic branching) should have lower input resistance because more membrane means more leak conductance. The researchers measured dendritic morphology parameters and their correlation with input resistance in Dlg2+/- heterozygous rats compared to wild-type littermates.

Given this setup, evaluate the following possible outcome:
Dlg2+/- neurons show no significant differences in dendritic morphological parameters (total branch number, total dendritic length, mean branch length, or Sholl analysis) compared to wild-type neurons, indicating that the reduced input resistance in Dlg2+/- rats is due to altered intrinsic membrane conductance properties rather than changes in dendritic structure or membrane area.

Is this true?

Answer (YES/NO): NO